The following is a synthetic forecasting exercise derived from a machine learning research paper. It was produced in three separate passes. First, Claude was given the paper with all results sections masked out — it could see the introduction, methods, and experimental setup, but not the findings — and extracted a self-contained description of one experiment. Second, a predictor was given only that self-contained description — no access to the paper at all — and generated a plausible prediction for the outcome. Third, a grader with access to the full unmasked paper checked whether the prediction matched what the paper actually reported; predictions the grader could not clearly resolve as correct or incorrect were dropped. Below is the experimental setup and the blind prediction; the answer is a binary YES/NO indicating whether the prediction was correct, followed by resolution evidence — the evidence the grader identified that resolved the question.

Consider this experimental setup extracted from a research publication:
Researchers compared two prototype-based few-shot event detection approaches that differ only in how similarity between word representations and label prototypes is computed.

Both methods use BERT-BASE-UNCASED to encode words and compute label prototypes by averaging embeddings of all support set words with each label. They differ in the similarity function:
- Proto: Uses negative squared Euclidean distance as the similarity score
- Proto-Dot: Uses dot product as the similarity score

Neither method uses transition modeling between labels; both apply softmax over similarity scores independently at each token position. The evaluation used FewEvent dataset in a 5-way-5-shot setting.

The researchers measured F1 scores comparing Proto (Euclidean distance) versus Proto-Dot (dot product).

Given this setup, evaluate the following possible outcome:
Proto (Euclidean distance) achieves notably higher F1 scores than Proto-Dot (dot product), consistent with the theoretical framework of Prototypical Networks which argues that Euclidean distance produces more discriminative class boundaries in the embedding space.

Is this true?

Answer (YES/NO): NO